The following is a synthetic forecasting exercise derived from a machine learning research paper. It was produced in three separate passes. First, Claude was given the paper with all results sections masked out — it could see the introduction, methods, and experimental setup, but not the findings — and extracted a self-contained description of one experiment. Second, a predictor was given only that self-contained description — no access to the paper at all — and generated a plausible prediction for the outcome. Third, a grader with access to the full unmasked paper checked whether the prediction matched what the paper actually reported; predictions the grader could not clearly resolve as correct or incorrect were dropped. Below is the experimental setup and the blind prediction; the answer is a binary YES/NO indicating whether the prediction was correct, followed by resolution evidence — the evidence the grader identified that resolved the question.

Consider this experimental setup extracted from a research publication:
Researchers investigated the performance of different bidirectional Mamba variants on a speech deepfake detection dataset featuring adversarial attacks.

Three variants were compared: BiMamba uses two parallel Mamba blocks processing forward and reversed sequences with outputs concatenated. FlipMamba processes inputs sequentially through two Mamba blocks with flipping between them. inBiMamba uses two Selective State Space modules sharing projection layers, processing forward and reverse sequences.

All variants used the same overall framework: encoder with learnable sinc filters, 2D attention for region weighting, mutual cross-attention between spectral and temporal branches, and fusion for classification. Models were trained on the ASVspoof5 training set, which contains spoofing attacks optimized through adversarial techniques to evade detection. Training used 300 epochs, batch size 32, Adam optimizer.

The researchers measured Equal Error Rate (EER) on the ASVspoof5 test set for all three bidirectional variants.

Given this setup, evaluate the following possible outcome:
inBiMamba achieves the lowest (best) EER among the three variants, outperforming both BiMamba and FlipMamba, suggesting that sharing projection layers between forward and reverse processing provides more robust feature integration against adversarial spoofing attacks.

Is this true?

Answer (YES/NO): NO